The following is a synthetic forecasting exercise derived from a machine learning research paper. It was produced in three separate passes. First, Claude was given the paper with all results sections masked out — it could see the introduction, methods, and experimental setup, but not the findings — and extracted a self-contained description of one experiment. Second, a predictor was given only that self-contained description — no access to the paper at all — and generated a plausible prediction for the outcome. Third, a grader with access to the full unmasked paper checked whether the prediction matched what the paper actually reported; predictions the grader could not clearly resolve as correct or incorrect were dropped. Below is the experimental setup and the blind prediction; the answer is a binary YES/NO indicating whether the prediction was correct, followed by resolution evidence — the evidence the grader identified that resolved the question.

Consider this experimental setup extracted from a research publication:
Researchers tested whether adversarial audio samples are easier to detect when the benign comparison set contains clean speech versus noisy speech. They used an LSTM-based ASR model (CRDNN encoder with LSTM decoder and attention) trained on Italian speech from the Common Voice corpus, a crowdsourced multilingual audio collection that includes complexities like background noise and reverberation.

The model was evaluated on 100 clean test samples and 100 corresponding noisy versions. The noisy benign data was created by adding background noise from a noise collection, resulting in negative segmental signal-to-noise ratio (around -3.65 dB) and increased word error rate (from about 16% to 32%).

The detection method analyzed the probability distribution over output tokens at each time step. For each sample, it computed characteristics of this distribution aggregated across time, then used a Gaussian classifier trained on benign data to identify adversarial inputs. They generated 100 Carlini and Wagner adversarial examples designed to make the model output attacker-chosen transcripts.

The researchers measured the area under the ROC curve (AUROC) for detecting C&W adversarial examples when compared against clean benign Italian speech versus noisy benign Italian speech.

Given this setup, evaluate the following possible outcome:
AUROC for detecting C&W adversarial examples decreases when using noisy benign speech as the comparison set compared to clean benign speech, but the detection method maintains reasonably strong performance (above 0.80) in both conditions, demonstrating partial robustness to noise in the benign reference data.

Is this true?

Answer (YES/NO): YES